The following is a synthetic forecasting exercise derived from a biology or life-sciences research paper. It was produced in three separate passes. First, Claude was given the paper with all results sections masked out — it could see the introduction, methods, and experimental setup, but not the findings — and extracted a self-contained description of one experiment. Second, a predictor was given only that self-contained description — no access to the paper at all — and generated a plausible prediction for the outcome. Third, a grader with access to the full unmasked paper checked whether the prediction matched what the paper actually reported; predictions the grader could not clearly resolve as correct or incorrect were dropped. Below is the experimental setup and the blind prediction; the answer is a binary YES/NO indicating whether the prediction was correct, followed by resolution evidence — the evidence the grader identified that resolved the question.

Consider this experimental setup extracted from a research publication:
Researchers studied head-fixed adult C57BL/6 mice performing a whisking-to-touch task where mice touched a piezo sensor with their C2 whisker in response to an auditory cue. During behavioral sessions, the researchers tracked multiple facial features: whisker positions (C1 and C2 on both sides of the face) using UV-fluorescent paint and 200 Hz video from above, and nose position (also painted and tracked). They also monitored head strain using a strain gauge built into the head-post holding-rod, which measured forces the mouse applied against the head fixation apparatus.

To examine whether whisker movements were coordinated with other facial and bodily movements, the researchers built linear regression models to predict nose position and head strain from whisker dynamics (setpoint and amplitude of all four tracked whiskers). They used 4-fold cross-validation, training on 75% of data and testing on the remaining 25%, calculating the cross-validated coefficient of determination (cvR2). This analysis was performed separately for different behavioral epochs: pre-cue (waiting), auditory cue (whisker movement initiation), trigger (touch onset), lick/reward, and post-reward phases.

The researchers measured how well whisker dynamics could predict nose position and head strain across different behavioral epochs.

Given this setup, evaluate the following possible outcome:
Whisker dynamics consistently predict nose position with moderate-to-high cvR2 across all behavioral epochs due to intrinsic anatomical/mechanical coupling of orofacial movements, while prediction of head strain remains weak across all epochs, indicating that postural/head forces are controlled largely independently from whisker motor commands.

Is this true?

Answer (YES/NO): NO